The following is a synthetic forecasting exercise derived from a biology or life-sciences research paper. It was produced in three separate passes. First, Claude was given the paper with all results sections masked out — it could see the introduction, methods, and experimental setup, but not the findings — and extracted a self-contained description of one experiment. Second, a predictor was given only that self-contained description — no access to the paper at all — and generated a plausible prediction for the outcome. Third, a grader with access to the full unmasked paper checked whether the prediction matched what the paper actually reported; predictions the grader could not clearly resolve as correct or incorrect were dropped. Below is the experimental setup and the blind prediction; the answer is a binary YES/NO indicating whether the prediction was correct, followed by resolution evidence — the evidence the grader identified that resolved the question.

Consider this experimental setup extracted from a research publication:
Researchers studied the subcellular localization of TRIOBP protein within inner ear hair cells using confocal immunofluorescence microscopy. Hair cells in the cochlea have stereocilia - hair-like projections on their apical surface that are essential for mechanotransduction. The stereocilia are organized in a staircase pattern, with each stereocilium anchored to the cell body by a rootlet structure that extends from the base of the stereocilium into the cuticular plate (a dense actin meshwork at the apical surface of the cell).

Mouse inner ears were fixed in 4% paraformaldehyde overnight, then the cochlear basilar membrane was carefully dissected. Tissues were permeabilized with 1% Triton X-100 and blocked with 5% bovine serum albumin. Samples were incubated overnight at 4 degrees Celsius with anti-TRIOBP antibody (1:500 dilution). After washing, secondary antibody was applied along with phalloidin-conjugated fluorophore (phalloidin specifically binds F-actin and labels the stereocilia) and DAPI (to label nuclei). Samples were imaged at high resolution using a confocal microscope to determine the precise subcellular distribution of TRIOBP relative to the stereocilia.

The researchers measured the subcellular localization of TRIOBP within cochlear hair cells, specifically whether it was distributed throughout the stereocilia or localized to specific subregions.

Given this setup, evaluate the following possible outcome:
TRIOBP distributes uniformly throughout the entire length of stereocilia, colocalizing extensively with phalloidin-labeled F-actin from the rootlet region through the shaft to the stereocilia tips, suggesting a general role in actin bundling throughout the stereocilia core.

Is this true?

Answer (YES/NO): NO